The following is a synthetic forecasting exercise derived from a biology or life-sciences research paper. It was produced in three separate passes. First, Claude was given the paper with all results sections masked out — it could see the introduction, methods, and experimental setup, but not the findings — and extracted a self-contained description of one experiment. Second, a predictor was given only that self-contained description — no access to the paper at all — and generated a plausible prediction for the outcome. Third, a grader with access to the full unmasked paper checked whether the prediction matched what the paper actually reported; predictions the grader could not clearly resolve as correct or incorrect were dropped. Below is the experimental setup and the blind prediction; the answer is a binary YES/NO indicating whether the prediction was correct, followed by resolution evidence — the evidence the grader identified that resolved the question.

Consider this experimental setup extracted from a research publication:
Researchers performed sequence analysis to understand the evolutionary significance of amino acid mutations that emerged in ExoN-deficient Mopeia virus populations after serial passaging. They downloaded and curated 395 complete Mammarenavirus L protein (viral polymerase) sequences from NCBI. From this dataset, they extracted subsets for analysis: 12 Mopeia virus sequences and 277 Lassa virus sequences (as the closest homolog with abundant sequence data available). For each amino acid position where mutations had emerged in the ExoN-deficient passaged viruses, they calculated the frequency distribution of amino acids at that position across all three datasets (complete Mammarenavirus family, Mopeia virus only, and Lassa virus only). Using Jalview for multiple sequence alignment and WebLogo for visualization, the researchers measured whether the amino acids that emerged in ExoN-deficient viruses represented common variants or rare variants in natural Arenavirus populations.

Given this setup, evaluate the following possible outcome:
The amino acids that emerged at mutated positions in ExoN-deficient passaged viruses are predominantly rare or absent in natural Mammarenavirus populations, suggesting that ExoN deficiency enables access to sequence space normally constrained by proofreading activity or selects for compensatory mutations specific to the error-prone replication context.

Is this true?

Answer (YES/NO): YES